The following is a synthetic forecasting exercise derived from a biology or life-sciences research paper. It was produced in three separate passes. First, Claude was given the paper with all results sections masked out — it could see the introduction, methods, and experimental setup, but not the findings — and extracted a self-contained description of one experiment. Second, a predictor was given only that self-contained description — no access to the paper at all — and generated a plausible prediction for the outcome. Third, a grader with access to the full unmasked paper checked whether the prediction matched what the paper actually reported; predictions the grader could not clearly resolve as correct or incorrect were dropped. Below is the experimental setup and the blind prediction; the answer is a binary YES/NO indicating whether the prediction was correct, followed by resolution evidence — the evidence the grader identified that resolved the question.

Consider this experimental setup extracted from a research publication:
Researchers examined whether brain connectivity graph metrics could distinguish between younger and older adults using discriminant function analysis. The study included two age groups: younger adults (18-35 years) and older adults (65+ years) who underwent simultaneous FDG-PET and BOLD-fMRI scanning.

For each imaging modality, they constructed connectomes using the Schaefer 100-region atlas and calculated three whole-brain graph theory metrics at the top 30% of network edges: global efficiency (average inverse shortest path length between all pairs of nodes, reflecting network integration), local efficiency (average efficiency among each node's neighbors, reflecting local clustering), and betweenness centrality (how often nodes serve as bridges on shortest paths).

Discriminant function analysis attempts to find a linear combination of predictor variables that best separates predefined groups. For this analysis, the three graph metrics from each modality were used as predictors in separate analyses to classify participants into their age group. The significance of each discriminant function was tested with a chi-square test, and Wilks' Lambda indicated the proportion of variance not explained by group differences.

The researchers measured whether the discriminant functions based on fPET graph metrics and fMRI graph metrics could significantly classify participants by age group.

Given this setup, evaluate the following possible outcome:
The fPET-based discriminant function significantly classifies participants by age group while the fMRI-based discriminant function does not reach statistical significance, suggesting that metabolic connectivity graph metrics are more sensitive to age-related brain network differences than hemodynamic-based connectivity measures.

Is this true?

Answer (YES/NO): YES